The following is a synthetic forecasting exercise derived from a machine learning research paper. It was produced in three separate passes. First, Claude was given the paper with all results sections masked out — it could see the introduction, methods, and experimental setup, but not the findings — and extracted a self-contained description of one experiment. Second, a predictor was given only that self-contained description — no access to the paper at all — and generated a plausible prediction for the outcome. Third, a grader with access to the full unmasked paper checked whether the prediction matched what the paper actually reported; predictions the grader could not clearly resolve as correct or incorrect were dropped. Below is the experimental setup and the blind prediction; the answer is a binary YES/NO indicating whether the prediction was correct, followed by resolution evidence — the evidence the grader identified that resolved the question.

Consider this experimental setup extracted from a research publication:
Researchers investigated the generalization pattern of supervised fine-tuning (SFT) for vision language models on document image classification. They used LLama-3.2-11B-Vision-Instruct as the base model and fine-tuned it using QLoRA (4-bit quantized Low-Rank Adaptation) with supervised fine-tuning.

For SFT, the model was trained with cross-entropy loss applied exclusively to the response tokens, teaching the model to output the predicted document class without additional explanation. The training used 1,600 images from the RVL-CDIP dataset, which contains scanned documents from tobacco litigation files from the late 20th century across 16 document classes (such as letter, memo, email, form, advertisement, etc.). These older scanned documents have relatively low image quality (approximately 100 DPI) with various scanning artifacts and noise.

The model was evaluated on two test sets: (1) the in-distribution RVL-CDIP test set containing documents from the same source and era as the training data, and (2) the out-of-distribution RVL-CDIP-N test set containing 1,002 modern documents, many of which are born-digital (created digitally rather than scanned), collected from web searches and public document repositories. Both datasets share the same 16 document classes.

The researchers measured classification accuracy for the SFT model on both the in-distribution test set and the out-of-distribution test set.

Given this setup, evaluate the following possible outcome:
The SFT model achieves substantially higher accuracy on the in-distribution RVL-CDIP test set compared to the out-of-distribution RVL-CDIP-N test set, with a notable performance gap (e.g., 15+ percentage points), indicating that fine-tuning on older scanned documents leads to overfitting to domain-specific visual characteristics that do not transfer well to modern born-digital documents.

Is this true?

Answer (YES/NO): NO